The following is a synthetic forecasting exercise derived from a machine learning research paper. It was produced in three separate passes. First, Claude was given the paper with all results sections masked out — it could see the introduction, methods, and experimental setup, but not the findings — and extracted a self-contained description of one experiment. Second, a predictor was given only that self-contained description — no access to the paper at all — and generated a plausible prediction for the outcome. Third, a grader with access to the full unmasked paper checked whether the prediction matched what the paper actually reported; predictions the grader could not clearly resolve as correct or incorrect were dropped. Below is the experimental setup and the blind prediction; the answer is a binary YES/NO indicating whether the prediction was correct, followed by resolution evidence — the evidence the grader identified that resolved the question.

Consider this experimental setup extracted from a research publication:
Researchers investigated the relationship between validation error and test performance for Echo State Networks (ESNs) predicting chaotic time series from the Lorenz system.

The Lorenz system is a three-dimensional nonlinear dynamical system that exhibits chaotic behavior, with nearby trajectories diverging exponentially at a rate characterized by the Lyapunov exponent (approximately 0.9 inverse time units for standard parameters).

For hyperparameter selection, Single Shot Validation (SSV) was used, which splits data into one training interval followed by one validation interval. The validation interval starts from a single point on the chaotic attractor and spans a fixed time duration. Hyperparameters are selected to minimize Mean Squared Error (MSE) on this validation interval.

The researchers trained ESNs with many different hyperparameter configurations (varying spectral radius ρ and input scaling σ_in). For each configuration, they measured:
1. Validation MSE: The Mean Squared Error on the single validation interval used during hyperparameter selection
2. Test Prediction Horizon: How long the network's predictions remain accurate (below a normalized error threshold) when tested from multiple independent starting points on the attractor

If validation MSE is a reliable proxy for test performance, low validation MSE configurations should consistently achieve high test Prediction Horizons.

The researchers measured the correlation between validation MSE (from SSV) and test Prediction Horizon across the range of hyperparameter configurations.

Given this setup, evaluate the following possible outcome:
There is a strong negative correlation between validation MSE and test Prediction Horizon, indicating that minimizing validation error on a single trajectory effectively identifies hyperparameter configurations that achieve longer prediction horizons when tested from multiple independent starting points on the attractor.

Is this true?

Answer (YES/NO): NO